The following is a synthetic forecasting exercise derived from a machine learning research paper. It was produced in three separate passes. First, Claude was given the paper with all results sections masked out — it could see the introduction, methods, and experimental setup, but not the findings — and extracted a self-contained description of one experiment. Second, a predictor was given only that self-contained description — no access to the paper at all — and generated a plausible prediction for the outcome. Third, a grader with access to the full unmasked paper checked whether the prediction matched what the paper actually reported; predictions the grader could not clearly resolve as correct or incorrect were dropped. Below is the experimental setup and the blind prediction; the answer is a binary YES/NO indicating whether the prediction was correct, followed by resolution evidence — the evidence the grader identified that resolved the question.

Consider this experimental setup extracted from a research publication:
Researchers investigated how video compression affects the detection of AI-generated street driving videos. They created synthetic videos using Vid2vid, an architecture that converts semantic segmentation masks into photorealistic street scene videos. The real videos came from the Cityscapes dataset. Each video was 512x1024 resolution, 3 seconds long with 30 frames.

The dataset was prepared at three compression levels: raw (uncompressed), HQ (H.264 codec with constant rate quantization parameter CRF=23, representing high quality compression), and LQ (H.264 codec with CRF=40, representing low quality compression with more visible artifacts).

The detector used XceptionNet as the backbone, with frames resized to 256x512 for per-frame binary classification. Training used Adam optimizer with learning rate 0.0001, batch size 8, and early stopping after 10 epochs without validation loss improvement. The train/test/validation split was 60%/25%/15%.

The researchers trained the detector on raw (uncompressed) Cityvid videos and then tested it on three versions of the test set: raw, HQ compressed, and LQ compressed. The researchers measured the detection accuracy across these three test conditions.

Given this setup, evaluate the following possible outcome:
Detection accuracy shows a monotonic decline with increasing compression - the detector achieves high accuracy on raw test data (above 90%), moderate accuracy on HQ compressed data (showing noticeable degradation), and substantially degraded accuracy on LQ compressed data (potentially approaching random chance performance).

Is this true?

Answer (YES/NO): NO